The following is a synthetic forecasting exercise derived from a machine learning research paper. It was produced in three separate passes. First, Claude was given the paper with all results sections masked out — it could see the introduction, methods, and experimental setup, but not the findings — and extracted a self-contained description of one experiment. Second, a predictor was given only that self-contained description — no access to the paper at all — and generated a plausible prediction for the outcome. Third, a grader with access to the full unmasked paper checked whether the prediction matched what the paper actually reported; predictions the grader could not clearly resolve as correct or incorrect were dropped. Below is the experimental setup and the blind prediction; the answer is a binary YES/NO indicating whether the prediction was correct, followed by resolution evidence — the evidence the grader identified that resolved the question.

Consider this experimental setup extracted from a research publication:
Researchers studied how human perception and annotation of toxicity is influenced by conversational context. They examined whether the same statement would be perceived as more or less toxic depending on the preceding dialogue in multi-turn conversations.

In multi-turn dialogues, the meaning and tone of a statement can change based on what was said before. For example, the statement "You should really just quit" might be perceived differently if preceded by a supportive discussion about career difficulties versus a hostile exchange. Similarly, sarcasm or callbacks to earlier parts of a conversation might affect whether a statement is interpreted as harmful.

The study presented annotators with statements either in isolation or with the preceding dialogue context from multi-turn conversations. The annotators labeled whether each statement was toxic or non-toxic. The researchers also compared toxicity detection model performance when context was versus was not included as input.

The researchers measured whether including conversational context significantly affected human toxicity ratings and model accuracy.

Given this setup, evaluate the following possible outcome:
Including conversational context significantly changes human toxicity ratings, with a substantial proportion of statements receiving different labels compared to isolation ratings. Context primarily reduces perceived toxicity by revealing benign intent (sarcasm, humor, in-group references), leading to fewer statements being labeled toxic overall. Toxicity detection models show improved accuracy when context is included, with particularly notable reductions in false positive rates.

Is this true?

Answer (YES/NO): NO